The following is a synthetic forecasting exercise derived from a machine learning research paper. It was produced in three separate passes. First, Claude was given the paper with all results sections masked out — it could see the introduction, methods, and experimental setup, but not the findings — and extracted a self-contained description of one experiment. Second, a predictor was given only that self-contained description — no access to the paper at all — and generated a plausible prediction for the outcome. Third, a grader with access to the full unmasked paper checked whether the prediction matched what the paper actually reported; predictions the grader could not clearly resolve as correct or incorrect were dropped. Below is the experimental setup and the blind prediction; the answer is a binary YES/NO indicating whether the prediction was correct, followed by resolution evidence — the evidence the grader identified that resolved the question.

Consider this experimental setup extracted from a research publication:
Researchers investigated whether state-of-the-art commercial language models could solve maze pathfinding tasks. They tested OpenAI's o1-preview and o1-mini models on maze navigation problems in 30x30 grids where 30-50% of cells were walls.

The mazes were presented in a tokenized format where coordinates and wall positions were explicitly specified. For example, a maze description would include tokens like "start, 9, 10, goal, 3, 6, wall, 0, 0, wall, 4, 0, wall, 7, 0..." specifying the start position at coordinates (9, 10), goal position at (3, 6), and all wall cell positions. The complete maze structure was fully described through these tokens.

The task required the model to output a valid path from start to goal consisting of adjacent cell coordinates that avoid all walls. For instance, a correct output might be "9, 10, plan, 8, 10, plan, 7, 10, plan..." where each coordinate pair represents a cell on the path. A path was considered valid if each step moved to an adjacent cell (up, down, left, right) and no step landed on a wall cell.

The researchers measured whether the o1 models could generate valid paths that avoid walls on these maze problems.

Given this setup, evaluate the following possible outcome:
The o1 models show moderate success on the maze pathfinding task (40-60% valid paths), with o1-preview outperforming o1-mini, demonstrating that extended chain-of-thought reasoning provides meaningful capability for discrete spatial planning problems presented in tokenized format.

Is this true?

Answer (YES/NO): NO